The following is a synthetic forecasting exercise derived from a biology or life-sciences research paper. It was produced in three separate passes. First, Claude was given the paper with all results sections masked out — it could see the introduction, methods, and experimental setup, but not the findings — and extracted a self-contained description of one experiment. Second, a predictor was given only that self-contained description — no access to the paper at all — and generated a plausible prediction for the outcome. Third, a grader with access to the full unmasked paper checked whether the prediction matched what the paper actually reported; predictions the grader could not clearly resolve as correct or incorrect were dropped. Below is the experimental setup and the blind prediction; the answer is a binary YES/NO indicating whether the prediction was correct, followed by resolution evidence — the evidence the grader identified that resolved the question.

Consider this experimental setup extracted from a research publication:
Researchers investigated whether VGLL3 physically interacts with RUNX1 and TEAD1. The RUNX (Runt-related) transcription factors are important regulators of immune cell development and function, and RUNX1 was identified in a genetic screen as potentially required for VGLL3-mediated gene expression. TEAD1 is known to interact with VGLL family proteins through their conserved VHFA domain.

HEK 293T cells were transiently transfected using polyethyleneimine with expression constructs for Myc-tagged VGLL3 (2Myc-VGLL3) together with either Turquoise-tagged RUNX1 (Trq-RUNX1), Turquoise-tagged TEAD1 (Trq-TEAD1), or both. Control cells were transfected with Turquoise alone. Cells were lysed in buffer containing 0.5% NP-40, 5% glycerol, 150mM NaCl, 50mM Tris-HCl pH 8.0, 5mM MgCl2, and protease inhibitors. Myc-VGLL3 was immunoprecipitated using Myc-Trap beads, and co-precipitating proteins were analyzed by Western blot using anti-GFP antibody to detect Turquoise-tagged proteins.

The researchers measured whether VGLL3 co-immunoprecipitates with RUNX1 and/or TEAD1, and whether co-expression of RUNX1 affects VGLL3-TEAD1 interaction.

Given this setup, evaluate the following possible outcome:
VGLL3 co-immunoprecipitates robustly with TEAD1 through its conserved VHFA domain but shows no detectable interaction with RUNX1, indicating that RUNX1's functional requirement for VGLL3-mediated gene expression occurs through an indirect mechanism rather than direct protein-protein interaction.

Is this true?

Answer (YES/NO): NO